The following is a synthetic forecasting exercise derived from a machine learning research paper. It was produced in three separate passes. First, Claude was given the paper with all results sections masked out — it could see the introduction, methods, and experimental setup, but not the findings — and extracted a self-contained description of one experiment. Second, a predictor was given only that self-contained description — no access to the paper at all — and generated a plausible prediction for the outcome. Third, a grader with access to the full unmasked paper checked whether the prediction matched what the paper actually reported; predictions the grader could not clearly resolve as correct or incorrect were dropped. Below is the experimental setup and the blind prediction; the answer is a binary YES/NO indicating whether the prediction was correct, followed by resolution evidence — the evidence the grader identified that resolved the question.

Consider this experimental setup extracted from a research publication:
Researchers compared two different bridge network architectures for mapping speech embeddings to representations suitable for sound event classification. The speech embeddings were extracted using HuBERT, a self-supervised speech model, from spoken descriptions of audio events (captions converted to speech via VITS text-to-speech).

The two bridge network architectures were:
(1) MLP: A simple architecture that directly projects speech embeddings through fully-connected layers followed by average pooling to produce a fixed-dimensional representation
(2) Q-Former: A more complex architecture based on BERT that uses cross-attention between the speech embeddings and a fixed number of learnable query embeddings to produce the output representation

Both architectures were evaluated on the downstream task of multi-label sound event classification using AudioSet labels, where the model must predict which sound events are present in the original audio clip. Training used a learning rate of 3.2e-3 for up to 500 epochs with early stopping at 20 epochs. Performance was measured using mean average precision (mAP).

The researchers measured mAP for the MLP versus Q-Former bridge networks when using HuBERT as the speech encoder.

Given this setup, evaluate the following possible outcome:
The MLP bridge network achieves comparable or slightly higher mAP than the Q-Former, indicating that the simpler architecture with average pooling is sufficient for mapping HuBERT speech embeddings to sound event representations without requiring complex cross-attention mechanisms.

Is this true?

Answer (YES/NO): YES